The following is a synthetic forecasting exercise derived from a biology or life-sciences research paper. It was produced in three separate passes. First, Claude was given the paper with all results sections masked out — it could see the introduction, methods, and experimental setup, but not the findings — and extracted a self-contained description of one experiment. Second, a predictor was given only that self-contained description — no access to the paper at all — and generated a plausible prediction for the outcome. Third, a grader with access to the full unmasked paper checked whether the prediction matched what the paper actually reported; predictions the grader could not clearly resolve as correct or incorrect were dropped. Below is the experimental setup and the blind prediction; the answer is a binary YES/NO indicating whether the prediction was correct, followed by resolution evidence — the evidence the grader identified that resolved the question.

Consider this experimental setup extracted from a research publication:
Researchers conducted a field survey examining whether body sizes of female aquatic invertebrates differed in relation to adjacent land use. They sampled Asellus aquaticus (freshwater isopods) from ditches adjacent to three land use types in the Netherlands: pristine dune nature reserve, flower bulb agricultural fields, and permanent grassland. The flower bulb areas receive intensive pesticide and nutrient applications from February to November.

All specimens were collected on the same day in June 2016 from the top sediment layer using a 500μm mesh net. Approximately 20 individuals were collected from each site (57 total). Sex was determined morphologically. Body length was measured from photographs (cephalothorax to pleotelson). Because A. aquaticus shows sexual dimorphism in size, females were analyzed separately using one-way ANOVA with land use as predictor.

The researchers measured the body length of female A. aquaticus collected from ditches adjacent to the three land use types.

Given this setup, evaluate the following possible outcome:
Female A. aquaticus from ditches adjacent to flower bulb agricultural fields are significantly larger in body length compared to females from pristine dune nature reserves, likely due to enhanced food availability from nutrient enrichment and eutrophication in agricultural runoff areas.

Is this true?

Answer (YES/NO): NO